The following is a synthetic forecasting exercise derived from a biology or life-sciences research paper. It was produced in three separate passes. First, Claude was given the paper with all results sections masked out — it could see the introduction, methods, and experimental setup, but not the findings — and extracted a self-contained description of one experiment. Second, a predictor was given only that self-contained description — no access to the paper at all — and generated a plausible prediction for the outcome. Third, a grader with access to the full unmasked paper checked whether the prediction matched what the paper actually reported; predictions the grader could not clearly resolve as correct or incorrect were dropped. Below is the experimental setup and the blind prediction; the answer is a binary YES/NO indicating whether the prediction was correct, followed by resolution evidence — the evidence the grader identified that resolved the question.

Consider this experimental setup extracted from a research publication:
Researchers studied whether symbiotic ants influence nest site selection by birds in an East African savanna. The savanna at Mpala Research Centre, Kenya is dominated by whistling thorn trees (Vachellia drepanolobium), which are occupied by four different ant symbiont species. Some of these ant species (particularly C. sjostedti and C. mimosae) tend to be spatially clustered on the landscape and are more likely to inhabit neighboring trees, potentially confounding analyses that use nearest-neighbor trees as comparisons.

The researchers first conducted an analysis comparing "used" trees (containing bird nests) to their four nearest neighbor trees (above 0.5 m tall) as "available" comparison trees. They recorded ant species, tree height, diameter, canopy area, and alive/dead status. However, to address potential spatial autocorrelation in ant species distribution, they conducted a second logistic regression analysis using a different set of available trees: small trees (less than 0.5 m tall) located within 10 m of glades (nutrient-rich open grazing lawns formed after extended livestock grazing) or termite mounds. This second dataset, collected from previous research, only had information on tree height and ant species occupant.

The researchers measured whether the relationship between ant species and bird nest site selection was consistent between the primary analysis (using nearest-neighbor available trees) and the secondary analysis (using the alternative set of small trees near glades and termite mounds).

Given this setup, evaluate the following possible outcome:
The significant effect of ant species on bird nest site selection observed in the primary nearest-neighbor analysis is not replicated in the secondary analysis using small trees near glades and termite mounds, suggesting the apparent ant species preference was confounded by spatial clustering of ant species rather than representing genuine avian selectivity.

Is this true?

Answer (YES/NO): NO